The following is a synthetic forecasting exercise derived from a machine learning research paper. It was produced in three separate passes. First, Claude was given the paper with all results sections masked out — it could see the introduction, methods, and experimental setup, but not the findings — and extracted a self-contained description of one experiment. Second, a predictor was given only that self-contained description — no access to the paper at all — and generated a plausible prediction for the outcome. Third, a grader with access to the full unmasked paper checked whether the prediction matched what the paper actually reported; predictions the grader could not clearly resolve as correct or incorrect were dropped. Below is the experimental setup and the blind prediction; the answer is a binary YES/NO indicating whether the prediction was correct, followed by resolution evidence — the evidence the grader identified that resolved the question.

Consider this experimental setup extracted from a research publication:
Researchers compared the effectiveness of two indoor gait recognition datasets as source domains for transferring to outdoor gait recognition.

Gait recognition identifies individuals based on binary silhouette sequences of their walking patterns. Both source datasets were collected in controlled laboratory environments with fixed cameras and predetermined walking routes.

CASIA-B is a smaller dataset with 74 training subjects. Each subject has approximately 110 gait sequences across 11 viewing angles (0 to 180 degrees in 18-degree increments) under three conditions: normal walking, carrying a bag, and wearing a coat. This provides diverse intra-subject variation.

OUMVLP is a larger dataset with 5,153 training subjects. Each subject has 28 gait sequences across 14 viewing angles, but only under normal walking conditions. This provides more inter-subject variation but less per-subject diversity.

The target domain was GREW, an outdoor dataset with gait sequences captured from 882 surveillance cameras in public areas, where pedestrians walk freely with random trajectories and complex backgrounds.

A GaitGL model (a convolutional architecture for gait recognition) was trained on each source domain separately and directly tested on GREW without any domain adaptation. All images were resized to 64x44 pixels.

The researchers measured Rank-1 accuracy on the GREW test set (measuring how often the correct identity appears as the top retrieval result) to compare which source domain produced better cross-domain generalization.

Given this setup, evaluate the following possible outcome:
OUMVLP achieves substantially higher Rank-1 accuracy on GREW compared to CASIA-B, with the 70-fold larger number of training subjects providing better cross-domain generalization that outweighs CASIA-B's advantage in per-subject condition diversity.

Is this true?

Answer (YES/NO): YES